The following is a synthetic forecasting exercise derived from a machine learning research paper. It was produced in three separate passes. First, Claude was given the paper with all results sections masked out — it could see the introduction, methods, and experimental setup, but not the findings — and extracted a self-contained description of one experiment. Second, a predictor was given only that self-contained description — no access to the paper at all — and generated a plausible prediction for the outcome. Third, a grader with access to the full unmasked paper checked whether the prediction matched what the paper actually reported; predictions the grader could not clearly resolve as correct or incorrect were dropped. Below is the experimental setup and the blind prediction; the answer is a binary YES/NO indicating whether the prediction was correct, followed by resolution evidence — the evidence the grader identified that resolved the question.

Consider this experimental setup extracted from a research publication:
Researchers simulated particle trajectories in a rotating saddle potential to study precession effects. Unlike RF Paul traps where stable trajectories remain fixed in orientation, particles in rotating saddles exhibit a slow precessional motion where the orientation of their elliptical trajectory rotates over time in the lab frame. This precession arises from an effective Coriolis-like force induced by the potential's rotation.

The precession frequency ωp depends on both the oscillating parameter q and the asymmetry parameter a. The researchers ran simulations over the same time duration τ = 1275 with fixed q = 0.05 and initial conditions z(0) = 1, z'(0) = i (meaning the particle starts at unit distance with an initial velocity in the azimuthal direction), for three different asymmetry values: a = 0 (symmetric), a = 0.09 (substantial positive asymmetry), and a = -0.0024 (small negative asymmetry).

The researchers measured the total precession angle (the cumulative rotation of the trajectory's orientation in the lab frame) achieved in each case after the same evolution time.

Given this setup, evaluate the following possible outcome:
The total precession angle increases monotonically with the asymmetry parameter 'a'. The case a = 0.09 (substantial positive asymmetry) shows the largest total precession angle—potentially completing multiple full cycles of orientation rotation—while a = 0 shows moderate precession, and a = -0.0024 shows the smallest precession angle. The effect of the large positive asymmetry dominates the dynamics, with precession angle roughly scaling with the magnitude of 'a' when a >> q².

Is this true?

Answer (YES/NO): NO